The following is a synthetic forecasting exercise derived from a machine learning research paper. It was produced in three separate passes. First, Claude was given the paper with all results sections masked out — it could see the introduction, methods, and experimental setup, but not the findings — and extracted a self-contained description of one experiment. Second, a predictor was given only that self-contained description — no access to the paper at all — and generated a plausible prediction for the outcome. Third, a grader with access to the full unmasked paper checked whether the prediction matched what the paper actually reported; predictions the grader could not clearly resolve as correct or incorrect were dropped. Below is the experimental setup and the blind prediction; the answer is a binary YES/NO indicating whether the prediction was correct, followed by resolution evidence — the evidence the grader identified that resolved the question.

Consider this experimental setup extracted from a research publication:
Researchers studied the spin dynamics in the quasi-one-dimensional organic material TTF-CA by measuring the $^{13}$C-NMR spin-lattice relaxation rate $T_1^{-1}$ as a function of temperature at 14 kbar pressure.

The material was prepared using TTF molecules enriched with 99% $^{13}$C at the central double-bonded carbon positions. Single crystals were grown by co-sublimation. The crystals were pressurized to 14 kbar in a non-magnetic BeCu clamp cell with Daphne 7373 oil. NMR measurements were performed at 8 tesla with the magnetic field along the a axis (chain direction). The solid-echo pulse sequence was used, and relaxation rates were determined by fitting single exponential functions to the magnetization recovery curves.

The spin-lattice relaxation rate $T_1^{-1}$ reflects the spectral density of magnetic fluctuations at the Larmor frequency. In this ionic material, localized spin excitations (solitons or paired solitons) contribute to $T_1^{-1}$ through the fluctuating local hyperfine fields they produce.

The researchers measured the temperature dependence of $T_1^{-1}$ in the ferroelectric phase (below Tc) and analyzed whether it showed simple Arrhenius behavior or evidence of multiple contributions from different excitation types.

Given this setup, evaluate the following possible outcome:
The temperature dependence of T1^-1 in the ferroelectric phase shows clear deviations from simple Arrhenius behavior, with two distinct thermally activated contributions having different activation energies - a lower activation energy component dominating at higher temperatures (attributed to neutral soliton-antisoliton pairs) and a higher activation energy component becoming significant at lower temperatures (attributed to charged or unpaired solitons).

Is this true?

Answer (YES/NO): NO